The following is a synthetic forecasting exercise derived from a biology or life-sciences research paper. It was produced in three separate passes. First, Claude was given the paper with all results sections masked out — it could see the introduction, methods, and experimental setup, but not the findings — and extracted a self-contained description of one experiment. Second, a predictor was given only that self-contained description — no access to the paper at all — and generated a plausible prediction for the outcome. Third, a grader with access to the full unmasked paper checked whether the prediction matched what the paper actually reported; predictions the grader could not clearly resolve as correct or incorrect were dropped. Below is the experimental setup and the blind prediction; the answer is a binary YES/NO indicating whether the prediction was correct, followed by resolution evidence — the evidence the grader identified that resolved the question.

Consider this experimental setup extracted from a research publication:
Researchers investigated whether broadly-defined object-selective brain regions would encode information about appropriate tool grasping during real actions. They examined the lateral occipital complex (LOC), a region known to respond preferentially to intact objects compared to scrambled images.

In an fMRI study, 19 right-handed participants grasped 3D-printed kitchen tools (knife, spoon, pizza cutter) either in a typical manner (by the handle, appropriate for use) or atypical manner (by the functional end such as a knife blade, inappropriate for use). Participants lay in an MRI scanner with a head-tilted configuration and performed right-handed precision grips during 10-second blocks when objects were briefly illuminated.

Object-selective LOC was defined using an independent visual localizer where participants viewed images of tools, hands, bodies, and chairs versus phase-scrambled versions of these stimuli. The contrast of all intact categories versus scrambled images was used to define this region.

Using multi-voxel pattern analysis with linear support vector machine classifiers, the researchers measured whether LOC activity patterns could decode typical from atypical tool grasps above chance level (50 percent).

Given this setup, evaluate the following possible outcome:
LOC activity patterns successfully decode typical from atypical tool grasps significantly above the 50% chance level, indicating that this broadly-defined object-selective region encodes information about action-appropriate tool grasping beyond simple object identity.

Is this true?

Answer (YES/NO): NO